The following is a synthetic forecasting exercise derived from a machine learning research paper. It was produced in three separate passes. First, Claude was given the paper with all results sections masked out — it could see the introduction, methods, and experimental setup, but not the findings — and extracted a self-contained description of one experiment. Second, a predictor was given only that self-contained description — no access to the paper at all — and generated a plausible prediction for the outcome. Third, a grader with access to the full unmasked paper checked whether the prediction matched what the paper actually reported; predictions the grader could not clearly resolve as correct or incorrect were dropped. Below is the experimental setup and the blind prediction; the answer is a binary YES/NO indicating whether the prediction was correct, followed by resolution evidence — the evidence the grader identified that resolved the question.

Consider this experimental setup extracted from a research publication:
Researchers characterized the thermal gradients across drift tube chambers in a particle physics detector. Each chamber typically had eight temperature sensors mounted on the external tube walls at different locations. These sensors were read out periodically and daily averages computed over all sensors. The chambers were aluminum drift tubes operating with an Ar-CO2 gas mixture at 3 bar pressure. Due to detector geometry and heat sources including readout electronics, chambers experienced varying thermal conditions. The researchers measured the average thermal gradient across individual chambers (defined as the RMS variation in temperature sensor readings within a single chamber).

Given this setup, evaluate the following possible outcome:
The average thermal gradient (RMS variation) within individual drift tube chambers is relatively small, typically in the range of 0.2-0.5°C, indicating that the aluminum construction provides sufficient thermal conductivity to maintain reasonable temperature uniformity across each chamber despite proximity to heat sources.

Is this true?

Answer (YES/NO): NO